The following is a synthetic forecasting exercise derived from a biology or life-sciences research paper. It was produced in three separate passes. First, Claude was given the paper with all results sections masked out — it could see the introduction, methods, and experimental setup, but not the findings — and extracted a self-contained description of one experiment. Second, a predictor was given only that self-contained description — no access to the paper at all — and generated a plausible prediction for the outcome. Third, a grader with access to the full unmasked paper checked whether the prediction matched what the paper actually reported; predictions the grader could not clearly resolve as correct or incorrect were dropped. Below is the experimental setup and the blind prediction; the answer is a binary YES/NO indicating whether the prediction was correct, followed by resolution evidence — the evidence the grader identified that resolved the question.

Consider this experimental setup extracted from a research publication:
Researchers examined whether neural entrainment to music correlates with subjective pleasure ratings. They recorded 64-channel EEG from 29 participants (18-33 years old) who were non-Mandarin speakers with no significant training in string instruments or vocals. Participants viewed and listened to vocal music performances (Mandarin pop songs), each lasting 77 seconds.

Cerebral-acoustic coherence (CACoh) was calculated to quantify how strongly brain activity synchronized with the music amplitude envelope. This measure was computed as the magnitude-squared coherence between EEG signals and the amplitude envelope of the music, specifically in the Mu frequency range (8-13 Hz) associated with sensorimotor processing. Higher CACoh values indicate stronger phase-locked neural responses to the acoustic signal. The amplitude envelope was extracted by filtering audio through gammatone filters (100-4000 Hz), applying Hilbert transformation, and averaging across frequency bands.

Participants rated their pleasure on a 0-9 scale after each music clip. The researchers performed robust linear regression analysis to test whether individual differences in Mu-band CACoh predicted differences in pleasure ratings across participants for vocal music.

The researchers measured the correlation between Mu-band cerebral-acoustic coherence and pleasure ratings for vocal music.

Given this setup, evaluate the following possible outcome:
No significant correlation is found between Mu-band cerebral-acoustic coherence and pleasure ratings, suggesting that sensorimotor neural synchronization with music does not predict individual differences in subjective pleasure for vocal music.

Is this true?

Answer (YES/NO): NO